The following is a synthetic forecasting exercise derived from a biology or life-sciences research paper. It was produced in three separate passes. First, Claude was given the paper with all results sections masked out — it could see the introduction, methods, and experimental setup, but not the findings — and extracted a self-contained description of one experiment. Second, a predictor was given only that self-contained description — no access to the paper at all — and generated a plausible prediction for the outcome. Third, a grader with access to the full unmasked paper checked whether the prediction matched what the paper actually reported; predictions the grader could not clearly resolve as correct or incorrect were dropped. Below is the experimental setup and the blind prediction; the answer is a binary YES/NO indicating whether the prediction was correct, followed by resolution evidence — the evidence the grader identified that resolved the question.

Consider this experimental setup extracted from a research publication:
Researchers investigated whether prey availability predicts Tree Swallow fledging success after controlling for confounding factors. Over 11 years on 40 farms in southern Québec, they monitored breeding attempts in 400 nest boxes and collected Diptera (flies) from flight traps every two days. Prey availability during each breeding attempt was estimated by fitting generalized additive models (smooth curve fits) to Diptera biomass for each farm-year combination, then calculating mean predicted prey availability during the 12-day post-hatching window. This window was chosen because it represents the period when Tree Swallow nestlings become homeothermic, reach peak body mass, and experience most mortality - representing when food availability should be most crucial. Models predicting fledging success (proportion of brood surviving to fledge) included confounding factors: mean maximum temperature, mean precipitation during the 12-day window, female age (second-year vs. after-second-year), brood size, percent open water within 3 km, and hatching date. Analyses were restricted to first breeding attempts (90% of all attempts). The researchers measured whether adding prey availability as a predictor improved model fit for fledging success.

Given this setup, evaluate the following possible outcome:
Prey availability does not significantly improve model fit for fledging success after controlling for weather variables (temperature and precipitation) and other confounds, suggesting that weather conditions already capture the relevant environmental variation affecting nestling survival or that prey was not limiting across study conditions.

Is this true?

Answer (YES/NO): NO